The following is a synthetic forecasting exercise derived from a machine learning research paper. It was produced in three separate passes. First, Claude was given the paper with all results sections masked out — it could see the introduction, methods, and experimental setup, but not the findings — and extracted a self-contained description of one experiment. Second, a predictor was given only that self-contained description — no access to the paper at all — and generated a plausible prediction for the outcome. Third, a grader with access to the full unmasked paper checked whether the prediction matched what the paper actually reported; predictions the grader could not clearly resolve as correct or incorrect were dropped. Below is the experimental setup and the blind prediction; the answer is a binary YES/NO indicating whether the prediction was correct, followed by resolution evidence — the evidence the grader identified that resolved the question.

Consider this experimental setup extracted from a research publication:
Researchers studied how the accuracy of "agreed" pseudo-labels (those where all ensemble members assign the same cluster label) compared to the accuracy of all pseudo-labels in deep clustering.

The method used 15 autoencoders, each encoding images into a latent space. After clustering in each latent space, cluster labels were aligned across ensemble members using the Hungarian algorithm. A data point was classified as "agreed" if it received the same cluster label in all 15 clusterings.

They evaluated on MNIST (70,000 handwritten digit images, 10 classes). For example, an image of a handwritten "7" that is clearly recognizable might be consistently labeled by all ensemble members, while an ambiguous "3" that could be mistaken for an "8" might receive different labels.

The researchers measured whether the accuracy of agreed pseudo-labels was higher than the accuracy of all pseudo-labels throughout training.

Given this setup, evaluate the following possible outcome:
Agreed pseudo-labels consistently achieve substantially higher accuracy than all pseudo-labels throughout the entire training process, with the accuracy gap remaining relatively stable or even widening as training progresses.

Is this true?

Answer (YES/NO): NO